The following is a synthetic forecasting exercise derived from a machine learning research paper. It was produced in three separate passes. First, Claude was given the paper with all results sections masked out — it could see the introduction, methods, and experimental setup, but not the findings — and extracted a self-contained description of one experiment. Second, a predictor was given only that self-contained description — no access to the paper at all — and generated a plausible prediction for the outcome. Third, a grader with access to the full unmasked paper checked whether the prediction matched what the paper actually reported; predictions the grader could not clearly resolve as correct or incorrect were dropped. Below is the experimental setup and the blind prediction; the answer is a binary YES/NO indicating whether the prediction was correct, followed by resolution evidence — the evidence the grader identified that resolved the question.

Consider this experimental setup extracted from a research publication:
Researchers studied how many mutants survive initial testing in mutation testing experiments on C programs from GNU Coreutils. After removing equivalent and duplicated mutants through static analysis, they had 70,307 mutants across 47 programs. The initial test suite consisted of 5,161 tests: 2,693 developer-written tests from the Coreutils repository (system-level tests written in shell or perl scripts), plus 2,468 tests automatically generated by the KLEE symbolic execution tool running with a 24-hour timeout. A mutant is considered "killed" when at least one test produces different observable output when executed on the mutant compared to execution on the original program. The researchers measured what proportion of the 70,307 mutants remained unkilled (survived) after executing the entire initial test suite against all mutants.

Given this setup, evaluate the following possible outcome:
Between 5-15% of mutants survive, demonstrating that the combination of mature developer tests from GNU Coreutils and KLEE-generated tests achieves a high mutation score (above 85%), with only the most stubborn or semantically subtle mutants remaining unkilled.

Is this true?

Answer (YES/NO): NO